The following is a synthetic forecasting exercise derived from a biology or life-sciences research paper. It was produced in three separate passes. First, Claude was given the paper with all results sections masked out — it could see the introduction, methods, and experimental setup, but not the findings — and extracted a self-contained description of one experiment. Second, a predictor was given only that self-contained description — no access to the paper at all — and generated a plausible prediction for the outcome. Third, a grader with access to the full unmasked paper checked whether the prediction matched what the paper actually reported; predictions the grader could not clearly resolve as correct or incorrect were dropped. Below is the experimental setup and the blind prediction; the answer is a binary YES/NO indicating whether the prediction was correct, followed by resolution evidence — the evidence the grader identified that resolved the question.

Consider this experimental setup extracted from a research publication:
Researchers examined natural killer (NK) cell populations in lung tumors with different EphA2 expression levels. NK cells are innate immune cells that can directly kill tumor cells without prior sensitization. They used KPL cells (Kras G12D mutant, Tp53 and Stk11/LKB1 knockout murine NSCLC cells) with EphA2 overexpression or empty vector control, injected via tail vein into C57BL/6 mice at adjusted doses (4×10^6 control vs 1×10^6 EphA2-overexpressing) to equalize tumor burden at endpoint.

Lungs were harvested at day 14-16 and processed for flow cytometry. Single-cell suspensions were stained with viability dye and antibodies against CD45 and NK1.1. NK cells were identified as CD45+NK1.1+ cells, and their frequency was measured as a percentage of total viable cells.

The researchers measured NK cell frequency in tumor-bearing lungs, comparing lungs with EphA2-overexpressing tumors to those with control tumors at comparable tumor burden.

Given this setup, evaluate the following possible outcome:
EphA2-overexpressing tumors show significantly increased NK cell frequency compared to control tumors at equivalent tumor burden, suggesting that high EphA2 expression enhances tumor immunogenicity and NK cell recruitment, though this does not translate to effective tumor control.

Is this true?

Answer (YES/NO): NO